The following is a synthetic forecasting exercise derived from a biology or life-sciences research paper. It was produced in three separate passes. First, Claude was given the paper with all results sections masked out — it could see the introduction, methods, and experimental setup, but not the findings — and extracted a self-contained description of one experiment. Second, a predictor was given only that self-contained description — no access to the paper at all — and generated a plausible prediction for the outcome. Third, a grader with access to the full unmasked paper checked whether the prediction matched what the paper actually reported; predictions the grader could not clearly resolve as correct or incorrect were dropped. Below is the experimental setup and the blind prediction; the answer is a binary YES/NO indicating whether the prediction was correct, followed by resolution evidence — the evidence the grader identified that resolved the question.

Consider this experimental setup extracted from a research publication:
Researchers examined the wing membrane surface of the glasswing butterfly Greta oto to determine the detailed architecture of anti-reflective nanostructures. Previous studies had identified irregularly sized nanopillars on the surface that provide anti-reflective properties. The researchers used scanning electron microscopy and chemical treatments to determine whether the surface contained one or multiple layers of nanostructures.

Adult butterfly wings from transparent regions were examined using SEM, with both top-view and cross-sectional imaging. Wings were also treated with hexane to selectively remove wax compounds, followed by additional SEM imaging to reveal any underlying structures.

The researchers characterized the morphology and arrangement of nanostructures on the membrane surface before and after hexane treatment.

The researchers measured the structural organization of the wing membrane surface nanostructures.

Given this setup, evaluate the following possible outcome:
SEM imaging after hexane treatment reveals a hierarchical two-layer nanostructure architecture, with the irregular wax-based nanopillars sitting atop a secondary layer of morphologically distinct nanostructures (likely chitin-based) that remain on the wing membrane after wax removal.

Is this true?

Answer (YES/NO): YES